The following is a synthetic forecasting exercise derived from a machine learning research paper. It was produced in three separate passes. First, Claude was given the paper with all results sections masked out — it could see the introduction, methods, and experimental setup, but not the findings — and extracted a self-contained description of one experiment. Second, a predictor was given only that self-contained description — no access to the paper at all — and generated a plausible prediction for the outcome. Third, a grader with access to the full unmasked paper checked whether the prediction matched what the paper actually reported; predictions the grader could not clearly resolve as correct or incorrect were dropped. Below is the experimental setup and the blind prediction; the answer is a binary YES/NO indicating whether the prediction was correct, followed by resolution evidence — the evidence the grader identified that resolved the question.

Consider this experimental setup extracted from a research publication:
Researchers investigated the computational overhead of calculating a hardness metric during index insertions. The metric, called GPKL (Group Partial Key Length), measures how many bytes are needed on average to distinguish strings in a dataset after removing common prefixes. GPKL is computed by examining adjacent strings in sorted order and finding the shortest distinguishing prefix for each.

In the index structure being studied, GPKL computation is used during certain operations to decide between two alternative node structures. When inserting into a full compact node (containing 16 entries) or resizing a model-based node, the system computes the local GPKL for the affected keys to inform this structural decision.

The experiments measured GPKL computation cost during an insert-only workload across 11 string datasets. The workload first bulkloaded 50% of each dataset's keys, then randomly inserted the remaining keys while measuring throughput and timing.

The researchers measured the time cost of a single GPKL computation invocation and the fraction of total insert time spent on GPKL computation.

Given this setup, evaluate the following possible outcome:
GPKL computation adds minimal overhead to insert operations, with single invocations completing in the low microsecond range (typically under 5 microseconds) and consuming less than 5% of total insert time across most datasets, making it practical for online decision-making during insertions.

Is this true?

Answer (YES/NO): YES